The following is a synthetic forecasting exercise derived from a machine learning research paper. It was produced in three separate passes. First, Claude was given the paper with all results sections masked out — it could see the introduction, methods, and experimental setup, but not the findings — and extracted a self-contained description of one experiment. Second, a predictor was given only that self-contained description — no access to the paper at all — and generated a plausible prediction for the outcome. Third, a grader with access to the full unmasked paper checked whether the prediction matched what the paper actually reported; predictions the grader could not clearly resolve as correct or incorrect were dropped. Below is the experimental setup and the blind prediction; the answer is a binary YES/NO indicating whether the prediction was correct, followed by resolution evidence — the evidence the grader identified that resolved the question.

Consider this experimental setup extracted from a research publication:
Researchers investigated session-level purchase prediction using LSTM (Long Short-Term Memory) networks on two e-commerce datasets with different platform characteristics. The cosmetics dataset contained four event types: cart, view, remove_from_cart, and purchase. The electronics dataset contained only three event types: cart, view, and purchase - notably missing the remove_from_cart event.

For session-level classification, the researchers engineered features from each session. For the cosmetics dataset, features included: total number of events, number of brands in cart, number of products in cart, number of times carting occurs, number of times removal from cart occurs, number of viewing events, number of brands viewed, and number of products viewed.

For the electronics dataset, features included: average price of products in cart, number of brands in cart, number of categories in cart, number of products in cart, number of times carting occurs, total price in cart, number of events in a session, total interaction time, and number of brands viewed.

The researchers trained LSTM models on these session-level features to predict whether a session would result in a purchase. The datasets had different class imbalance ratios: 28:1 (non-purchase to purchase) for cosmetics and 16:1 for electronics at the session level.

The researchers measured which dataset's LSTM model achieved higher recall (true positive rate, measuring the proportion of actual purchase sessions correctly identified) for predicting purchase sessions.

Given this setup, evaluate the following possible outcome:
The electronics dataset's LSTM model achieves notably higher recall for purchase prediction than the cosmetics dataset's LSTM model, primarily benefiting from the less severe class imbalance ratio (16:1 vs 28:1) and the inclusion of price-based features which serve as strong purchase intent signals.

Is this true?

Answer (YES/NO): NO